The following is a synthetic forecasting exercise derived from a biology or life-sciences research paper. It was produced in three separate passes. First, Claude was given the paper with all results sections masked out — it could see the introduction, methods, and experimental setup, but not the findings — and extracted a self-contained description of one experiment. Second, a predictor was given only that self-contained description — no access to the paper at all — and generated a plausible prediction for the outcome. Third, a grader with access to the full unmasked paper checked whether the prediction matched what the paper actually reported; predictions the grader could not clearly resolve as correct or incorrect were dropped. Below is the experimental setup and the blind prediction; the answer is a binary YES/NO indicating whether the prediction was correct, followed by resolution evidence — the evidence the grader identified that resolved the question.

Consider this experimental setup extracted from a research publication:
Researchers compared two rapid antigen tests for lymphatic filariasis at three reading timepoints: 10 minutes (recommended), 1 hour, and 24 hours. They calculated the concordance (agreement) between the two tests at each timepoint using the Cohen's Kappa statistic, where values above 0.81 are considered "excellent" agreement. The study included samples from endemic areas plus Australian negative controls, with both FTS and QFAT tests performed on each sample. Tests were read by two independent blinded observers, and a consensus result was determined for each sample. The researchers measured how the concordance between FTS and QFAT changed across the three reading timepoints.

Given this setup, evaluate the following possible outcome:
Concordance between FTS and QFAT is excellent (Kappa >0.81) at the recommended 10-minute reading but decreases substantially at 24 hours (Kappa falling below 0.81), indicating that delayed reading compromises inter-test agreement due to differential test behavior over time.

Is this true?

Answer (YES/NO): NO